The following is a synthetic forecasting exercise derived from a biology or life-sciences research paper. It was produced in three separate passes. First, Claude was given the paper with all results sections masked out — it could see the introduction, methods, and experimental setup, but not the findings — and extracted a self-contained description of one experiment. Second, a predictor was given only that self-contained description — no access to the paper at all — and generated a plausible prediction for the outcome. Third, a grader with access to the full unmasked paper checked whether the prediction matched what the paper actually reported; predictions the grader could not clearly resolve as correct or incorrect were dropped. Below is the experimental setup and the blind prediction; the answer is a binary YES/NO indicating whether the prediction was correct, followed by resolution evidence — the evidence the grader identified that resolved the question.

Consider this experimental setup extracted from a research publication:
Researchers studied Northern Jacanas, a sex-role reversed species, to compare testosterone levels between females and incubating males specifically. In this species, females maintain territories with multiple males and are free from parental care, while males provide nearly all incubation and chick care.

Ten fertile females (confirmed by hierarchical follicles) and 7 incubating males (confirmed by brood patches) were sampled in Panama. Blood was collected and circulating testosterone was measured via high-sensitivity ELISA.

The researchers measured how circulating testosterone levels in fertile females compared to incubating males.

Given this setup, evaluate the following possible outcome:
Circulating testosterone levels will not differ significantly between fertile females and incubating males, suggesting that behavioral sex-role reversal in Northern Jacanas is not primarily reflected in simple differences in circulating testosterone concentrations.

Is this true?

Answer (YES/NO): YES